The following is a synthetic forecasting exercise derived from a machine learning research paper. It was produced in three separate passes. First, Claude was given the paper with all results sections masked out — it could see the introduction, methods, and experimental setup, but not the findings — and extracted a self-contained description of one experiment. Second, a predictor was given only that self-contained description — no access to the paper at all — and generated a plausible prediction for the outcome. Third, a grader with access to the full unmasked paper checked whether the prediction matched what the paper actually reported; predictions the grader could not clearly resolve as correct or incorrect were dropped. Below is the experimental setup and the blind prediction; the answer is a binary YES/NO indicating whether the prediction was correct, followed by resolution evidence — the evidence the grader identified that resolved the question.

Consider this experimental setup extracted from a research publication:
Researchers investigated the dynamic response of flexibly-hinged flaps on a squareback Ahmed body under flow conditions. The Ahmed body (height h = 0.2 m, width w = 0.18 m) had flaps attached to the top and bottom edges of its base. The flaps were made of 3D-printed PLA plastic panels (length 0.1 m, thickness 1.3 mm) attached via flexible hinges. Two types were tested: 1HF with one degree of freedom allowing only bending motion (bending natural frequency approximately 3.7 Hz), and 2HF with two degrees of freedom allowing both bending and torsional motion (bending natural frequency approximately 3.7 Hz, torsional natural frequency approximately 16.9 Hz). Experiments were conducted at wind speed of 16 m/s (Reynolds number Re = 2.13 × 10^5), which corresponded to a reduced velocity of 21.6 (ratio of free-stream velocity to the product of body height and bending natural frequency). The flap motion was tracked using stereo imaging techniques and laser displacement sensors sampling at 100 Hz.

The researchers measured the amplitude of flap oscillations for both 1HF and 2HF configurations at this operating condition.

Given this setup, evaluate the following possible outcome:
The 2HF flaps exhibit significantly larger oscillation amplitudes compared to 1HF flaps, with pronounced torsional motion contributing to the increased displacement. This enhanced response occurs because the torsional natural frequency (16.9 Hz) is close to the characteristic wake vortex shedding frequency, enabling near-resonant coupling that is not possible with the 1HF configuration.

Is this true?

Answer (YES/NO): NO